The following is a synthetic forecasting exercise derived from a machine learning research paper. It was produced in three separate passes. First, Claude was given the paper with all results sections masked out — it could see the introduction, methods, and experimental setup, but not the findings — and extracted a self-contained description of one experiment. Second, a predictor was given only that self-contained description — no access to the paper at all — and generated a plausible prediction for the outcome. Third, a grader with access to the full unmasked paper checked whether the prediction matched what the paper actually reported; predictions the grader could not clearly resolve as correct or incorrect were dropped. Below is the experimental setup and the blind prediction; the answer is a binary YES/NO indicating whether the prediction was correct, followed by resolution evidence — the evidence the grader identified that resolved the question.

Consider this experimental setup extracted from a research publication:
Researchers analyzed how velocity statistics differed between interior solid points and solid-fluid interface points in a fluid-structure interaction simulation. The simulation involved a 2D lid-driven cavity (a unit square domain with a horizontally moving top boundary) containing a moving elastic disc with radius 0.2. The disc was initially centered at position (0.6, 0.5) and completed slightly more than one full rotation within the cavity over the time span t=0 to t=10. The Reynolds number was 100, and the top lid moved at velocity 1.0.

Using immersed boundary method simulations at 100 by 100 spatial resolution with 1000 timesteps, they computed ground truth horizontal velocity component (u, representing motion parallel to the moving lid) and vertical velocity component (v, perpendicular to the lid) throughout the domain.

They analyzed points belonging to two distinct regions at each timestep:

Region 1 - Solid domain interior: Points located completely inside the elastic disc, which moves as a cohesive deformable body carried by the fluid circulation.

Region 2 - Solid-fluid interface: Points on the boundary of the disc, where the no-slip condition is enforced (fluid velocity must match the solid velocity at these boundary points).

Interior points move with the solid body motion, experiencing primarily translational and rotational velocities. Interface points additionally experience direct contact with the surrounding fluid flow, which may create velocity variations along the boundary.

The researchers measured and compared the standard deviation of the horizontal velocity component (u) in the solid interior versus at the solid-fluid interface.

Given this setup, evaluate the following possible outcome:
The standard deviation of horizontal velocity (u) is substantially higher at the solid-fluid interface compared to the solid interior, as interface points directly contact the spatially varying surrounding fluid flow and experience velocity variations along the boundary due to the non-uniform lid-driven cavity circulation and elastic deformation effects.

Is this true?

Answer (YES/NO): YES